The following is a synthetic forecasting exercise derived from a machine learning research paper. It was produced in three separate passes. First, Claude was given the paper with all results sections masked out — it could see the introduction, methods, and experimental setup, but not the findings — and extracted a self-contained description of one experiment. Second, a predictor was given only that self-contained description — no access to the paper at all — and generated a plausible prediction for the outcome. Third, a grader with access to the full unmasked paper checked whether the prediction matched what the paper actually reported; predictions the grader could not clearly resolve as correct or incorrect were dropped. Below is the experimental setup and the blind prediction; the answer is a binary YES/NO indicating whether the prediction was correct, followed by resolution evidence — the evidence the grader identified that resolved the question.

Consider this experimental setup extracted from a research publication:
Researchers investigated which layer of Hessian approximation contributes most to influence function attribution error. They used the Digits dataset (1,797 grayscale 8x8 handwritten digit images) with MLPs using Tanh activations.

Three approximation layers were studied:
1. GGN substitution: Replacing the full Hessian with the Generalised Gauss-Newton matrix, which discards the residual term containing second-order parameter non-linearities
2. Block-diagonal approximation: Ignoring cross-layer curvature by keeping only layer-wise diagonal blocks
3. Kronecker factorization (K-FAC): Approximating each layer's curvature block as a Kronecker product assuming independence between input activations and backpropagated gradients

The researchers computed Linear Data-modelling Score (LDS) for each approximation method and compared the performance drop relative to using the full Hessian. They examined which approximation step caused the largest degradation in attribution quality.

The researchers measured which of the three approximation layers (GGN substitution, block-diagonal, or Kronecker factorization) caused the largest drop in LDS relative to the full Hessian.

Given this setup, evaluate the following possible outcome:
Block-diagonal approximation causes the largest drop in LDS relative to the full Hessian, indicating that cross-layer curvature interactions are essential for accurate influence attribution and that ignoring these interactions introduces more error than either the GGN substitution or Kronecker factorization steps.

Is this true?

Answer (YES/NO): NO